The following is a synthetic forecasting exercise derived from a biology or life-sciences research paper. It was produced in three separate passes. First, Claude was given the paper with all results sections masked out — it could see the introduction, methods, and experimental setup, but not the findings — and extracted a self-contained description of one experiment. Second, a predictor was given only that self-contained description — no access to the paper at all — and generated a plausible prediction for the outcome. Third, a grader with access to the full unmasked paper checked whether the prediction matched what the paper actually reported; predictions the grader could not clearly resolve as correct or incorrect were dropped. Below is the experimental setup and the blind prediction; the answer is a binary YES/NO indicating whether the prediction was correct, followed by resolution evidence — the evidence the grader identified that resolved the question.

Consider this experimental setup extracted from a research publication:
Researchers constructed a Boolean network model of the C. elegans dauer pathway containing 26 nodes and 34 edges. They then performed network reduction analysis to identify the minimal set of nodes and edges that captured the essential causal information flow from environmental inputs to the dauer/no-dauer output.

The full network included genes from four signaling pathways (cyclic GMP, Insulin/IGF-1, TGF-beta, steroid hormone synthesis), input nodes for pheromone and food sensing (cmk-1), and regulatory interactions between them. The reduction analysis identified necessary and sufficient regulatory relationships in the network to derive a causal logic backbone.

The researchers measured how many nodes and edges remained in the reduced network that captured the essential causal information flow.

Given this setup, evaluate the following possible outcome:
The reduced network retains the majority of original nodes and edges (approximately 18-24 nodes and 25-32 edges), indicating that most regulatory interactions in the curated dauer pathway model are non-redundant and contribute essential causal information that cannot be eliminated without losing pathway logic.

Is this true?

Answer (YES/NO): NO